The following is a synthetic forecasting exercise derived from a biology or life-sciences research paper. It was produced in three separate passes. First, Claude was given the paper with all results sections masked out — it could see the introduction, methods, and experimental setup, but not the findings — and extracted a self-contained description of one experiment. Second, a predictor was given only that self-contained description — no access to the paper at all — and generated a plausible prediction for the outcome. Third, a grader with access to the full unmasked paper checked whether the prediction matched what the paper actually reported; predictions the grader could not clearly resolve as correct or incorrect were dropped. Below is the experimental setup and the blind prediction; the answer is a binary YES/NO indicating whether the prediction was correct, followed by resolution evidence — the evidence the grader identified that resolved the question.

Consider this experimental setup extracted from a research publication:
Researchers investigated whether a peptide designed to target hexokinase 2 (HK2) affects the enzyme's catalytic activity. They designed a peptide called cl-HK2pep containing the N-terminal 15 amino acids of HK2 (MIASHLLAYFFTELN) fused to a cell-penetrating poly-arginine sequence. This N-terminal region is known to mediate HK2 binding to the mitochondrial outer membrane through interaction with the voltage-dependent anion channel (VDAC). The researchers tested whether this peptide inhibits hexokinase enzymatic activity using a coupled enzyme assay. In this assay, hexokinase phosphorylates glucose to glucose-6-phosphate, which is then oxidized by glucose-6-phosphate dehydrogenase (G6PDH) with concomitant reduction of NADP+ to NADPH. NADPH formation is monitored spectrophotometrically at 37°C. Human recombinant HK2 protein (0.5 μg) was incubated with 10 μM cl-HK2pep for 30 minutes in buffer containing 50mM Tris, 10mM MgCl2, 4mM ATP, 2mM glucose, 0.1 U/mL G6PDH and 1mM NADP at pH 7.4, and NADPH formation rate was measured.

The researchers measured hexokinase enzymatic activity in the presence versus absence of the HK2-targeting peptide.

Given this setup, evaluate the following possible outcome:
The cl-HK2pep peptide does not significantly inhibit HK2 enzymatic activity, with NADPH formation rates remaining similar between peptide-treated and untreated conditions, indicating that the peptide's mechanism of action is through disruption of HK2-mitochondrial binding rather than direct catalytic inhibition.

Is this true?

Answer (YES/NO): YES